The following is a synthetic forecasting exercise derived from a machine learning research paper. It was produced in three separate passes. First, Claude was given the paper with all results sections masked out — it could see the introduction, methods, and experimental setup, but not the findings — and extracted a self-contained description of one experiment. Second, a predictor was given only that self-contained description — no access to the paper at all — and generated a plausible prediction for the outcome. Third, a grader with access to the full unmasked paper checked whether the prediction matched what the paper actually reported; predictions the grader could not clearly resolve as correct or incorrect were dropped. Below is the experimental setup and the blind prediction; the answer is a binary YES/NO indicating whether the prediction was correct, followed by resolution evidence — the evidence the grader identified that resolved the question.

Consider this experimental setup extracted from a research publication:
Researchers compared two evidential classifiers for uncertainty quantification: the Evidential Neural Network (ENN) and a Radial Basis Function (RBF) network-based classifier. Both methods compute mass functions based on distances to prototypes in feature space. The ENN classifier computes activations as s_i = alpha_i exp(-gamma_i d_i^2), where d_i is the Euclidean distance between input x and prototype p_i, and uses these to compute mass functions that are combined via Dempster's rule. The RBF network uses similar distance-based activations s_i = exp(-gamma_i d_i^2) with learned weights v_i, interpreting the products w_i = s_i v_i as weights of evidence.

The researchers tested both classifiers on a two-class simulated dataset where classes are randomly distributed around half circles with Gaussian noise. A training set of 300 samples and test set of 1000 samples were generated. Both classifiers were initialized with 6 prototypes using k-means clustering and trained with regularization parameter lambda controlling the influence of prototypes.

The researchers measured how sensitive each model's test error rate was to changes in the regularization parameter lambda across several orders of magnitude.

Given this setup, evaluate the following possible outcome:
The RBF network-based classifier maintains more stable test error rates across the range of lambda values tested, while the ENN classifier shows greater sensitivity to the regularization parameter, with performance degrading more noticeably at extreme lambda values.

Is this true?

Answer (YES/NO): NO